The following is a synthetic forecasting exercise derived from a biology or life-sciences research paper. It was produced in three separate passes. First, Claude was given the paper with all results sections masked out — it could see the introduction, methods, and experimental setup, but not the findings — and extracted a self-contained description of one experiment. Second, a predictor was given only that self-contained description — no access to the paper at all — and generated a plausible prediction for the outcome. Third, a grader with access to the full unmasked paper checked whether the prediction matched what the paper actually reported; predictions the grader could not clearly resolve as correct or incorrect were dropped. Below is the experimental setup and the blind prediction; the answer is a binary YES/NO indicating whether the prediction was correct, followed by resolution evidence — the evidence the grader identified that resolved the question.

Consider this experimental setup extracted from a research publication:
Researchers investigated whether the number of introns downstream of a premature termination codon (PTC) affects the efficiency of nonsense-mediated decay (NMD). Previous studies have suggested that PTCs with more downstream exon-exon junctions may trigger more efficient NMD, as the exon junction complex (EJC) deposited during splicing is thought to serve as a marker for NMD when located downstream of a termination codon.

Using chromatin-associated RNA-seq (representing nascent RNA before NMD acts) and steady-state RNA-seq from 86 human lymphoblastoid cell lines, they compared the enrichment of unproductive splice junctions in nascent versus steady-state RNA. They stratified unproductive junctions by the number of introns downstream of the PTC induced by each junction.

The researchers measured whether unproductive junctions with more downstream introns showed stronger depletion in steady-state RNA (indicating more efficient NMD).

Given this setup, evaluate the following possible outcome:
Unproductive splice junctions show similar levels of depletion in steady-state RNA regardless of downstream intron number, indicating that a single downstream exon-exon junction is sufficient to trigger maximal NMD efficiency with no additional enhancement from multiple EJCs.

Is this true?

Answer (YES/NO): NO